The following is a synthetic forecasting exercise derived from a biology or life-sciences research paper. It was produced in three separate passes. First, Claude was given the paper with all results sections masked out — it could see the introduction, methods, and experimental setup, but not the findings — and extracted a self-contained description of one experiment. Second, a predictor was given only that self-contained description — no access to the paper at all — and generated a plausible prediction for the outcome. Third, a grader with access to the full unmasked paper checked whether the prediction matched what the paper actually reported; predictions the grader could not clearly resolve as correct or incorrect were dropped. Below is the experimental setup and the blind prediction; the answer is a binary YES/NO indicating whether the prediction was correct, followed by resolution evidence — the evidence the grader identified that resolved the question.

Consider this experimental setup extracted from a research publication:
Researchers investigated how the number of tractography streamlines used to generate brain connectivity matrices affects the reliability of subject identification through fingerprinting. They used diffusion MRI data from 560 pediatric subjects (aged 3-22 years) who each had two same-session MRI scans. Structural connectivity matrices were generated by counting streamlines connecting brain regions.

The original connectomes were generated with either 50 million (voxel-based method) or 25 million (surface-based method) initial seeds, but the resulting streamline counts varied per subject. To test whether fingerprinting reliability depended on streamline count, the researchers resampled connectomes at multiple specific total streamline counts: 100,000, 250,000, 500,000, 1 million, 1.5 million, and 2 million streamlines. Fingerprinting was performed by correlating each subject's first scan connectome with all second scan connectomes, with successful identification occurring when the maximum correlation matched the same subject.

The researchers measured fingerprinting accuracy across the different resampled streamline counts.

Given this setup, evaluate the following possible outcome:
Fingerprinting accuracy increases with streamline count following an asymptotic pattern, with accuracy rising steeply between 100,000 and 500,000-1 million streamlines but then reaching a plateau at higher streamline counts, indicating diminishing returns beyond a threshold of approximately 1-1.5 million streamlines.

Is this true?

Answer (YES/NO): NO